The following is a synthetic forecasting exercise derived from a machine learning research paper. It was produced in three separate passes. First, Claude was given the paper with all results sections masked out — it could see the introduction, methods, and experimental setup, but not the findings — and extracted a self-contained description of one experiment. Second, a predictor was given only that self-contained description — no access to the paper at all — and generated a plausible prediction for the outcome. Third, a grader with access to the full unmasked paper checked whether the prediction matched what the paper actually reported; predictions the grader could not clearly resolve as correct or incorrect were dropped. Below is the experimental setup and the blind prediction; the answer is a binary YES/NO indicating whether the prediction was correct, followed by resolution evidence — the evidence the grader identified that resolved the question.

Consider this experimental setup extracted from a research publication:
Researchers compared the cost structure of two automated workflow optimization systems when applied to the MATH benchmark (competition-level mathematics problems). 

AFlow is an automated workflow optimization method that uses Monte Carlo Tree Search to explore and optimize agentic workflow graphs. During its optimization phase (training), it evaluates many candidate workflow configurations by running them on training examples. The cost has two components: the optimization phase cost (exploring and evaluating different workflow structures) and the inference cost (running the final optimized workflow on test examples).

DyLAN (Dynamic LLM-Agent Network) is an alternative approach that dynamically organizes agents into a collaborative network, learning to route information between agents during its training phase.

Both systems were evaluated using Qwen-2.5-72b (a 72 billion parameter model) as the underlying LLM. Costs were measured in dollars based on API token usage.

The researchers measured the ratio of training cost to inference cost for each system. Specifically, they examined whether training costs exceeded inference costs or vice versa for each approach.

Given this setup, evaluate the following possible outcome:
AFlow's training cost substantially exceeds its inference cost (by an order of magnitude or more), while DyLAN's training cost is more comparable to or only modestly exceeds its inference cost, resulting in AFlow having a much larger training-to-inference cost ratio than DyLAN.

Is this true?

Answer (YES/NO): NO